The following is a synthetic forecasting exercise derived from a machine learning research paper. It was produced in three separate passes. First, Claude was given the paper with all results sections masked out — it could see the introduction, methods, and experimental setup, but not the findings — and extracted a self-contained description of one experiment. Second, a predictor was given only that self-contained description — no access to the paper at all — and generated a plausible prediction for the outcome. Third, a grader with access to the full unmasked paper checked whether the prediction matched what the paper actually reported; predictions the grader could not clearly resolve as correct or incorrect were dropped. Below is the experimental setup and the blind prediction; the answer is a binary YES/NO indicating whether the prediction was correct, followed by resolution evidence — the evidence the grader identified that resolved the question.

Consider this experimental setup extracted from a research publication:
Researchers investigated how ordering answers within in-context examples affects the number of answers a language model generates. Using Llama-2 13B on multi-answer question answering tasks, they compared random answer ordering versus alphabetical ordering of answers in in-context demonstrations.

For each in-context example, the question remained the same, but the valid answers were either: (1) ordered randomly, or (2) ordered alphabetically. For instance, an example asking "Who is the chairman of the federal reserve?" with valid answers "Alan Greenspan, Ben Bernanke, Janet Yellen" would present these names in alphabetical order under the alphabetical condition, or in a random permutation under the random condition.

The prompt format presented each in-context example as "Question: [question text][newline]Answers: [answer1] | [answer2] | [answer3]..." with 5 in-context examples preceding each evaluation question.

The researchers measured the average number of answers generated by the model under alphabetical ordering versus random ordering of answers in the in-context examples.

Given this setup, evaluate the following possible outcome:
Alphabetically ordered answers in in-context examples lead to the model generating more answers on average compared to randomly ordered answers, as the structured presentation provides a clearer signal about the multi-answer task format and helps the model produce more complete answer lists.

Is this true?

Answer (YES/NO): YES